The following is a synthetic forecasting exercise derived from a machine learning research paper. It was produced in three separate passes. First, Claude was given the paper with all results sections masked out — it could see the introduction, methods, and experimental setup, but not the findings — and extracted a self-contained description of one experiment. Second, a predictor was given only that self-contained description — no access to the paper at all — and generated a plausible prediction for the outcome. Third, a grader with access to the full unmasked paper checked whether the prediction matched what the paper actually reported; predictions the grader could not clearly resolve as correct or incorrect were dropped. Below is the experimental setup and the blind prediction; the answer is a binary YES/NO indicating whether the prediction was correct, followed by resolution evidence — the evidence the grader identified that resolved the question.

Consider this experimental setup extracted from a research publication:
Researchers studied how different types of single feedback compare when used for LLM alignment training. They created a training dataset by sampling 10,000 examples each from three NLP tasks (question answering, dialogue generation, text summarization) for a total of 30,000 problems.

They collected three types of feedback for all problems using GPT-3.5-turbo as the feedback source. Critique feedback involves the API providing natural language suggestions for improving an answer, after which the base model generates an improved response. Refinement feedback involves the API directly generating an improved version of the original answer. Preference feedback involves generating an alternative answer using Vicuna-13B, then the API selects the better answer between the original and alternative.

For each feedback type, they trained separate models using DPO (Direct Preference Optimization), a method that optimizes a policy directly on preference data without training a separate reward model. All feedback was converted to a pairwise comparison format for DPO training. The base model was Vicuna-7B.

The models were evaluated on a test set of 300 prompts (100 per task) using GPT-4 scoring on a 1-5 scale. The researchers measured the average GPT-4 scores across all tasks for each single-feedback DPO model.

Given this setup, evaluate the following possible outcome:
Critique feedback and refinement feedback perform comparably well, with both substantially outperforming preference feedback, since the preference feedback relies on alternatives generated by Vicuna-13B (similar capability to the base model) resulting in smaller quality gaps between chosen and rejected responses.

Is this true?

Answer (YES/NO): NO